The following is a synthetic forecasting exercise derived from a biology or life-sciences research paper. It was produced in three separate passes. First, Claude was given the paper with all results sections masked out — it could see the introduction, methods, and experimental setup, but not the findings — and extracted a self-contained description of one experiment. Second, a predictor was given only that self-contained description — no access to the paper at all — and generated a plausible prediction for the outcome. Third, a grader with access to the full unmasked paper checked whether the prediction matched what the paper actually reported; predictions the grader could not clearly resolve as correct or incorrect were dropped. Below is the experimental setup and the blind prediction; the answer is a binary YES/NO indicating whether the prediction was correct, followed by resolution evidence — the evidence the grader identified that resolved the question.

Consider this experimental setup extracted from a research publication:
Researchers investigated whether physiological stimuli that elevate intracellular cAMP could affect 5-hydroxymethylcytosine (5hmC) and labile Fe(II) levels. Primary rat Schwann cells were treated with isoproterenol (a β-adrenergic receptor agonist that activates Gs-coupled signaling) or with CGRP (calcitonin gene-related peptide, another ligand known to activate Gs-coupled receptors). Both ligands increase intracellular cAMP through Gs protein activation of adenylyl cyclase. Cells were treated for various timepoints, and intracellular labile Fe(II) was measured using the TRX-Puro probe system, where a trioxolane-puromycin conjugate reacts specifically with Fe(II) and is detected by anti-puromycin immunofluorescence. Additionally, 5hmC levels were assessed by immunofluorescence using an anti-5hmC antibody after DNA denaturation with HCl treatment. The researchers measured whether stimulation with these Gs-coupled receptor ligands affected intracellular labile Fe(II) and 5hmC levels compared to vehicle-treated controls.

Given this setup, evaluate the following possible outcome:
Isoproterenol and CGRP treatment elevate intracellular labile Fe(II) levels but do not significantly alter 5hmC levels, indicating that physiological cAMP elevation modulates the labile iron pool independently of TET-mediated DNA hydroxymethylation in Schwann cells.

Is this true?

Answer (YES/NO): NO